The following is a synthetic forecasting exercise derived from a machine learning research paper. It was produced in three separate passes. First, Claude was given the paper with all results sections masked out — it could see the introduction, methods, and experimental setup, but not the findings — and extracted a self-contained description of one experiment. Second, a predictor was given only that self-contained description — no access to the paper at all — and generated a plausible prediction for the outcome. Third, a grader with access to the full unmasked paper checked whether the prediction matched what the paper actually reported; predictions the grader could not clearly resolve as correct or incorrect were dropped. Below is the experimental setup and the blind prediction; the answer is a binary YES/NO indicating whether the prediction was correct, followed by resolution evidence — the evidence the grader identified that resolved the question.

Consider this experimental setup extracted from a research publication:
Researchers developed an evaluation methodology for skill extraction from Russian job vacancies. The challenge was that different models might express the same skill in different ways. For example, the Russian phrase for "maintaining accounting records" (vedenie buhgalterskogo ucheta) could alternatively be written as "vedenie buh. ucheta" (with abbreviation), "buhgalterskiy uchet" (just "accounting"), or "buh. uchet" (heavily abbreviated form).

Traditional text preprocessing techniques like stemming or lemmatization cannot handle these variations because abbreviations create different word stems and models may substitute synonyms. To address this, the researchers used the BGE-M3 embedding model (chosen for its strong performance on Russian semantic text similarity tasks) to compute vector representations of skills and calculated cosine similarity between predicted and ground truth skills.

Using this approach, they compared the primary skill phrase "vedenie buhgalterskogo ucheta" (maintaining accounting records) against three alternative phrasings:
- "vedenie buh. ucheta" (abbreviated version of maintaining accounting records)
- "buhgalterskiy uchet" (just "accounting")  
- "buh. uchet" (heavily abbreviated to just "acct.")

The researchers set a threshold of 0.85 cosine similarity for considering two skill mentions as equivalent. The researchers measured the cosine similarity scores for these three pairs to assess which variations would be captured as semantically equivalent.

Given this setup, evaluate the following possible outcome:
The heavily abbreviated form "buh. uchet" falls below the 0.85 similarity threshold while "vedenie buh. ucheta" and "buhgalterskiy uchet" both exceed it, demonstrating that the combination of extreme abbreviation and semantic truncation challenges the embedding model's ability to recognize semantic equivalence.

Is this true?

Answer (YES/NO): YES